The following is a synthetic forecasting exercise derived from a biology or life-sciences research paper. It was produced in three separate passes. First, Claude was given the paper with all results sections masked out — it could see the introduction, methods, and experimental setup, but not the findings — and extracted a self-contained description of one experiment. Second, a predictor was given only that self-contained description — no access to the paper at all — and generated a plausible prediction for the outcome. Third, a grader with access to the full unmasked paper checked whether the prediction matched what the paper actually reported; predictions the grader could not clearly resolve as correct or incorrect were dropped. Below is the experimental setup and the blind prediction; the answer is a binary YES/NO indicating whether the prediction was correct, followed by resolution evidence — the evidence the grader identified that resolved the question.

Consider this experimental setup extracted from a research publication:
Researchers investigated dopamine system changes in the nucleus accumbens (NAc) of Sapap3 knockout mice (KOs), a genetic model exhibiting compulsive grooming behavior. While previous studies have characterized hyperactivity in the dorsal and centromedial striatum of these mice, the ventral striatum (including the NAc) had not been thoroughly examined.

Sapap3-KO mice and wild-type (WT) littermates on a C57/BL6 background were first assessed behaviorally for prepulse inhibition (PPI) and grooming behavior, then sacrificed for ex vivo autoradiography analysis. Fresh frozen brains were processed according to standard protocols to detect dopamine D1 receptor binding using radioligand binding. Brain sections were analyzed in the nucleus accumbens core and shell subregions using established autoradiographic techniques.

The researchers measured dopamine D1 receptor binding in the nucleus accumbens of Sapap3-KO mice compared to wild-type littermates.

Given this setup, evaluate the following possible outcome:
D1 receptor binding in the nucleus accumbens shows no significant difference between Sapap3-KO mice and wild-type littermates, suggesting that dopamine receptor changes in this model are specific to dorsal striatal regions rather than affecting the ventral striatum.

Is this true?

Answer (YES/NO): NO